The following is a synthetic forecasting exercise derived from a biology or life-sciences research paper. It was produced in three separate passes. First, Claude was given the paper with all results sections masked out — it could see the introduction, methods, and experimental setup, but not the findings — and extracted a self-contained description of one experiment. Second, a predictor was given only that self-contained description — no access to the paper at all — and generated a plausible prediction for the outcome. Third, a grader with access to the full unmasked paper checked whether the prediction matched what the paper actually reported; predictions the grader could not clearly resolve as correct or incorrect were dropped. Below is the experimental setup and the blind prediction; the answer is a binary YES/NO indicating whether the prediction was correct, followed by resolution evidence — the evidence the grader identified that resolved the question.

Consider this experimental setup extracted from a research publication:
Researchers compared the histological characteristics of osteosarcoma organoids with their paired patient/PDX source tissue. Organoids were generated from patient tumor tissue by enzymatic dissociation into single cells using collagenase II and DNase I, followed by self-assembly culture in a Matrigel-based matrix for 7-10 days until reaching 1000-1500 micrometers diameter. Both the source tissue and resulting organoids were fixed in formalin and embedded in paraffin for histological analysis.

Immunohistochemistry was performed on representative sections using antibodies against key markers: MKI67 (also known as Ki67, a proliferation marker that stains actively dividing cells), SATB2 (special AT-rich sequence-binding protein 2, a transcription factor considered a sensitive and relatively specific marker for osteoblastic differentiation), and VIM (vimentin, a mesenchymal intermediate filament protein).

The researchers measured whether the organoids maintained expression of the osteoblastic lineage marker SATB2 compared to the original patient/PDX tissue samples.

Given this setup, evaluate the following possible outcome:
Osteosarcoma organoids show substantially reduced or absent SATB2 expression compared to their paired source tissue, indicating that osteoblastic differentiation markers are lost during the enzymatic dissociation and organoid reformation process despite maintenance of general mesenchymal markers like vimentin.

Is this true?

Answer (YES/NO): NO